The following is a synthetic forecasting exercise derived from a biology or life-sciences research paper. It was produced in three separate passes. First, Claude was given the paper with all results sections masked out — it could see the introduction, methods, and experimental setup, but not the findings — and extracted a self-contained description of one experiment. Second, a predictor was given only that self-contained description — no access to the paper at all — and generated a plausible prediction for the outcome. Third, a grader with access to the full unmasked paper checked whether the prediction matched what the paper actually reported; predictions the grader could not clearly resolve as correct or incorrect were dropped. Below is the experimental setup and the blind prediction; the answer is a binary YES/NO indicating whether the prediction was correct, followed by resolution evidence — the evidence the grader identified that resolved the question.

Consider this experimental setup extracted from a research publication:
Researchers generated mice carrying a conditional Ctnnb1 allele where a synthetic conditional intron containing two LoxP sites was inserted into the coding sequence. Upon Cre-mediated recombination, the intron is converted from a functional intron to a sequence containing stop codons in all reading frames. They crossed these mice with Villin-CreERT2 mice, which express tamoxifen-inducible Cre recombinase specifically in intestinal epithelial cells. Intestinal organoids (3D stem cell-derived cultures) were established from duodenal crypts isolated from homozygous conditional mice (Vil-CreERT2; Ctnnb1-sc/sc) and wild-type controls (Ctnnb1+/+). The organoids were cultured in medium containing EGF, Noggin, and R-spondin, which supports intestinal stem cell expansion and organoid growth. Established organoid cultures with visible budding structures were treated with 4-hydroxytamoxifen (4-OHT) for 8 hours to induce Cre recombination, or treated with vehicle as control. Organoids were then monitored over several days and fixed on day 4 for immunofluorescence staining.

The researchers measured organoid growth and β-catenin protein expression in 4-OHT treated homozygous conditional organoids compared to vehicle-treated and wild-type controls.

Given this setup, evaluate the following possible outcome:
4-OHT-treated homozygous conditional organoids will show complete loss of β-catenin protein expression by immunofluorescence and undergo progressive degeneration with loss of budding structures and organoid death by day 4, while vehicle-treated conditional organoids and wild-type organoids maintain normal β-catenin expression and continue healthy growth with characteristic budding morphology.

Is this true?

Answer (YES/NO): NO